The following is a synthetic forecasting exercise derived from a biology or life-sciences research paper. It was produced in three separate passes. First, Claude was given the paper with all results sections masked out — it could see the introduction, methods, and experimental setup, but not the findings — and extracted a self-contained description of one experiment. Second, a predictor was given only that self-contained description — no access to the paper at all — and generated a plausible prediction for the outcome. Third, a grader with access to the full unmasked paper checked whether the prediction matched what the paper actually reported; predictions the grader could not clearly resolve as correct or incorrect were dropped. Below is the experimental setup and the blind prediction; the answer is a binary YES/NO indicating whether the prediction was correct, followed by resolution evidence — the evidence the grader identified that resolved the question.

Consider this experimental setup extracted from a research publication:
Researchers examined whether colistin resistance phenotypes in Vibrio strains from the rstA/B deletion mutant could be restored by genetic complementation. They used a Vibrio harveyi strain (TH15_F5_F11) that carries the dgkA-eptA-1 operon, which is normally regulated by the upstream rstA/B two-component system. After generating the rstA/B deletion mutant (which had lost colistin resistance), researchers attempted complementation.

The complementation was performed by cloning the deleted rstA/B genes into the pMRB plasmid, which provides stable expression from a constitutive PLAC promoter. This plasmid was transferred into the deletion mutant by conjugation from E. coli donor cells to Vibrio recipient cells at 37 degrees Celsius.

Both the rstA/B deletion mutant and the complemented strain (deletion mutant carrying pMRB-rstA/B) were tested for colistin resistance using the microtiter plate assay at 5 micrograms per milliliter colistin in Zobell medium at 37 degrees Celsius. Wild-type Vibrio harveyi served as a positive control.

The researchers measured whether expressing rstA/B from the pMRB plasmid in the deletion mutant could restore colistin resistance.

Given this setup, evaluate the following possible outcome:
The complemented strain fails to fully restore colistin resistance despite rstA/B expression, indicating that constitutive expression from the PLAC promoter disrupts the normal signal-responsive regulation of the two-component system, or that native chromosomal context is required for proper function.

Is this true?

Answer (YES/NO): NO